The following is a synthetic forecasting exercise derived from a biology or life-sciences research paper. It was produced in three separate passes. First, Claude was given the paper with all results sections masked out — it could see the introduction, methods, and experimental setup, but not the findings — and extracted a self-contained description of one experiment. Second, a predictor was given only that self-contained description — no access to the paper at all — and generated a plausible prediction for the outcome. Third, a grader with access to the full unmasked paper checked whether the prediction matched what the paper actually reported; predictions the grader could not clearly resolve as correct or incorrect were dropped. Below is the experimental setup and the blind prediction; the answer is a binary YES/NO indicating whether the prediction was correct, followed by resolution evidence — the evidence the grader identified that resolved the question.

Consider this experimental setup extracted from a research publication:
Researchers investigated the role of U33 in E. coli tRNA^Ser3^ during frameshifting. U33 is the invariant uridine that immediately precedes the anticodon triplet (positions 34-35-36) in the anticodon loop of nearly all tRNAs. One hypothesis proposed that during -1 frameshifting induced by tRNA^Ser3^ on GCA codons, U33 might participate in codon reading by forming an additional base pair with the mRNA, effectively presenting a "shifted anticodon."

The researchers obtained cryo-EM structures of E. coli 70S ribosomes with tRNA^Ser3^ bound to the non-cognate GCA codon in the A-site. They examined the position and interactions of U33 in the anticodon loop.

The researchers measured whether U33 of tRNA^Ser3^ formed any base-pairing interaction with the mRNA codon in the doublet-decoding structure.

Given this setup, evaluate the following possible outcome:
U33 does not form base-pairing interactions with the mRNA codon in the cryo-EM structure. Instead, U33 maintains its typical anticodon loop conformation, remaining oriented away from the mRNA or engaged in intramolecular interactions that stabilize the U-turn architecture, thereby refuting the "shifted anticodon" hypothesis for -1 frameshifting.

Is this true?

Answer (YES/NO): NO